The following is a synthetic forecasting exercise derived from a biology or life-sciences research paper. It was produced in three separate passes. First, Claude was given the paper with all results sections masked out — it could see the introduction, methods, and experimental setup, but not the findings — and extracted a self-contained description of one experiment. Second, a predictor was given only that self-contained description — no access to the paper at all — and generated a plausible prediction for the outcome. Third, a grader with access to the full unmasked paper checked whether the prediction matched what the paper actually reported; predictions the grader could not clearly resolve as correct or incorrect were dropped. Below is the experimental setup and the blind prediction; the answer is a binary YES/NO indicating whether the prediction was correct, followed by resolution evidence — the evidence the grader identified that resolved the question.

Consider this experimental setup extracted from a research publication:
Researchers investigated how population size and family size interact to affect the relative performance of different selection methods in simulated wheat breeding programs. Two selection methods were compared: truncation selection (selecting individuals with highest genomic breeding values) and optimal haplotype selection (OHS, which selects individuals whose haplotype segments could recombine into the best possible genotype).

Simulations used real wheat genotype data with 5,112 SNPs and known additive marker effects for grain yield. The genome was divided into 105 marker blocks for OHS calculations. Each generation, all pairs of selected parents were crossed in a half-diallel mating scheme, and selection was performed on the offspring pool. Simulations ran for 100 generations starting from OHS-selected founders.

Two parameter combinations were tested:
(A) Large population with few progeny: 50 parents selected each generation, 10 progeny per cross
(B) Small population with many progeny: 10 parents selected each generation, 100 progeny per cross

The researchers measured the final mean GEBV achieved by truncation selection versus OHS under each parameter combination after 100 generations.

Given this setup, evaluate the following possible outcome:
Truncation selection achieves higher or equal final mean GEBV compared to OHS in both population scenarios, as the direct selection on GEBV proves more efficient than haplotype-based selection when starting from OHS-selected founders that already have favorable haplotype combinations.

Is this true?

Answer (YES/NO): NO